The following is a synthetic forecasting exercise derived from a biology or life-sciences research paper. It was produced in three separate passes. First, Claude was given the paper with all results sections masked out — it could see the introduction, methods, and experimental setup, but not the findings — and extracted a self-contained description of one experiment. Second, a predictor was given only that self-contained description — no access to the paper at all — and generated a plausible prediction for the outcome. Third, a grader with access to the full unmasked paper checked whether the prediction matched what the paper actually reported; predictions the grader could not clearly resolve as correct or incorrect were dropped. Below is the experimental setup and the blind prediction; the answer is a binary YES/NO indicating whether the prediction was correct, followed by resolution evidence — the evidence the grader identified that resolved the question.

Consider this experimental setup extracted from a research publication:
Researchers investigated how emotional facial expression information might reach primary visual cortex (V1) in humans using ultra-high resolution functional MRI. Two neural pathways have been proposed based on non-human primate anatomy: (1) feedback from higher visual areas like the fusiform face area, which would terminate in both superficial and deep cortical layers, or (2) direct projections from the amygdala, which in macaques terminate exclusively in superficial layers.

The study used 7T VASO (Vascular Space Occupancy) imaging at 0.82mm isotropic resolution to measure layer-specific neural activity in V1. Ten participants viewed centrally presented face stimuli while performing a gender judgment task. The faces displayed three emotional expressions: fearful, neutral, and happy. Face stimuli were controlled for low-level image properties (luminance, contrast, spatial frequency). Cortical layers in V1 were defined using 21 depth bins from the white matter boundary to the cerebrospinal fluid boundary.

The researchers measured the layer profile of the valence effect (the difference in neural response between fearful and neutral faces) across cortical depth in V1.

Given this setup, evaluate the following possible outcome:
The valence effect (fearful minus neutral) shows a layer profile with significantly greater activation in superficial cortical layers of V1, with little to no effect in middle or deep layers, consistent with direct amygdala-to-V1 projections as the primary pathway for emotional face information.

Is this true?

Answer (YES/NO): YES